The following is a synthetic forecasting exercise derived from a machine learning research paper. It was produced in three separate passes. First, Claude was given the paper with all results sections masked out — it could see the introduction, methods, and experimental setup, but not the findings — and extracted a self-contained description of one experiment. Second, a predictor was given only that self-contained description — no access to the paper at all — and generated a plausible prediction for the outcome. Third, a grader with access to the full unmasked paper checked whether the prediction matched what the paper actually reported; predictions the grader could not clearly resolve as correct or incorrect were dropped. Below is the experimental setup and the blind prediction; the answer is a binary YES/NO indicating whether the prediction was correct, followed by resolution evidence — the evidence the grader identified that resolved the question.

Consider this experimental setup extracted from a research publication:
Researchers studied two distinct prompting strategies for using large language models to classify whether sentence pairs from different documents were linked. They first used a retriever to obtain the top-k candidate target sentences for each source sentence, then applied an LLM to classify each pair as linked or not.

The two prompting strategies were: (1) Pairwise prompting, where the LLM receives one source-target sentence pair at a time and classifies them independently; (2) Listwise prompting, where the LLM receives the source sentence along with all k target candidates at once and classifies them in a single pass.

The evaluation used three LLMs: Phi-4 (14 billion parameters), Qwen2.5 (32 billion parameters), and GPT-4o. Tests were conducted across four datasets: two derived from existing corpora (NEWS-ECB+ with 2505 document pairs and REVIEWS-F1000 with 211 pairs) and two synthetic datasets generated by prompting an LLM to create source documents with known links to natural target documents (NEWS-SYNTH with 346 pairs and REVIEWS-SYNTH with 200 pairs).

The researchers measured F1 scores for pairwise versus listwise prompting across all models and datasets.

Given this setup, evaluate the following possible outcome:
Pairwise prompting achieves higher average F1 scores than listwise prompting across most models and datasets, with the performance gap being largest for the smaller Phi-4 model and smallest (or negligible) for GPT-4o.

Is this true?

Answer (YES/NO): NO